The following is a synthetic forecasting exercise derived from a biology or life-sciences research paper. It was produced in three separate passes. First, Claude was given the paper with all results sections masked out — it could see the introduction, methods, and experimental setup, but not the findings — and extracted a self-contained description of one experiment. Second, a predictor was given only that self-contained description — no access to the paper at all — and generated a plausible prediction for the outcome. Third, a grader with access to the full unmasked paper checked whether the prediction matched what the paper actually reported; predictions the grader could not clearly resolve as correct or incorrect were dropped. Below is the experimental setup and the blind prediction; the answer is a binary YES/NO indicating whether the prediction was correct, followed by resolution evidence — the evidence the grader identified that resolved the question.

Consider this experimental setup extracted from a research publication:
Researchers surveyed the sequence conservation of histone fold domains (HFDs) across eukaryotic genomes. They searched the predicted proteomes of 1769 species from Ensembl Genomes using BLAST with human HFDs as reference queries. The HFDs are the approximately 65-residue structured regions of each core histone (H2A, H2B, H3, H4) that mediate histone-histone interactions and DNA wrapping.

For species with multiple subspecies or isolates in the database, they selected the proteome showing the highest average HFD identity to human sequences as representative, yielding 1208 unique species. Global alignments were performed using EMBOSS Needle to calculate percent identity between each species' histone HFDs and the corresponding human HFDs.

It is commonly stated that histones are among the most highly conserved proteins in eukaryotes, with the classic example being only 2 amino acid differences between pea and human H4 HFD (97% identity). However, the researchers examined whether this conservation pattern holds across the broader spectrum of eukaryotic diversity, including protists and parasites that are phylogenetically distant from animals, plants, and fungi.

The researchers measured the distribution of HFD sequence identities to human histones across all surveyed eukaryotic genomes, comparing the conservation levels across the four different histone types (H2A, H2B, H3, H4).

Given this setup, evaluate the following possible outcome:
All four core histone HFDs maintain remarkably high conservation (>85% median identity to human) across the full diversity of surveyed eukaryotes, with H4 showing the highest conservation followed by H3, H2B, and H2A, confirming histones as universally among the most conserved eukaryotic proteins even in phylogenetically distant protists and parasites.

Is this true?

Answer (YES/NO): NO